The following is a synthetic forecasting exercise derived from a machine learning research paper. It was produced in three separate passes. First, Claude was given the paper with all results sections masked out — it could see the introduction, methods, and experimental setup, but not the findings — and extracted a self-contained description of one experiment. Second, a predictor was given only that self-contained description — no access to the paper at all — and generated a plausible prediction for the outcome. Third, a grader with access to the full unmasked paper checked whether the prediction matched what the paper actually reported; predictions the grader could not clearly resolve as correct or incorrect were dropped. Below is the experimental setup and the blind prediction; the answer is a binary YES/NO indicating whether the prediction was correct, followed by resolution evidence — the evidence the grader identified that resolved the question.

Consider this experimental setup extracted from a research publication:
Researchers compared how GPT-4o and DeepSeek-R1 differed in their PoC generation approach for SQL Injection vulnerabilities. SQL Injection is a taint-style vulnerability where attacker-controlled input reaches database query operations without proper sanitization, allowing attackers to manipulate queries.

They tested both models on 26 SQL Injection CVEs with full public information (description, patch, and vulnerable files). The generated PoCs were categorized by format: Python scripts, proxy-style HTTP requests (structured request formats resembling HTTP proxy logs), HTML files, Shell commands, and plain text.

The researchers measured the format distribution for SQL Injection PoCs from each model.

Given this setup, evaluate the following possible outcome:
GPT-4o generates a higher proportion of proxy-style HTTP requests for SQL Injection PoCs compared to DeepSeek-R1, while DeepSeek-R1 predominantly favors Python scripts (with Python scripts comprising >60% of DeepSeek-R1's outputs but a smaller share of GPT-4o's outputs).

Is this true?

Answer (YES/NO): NO